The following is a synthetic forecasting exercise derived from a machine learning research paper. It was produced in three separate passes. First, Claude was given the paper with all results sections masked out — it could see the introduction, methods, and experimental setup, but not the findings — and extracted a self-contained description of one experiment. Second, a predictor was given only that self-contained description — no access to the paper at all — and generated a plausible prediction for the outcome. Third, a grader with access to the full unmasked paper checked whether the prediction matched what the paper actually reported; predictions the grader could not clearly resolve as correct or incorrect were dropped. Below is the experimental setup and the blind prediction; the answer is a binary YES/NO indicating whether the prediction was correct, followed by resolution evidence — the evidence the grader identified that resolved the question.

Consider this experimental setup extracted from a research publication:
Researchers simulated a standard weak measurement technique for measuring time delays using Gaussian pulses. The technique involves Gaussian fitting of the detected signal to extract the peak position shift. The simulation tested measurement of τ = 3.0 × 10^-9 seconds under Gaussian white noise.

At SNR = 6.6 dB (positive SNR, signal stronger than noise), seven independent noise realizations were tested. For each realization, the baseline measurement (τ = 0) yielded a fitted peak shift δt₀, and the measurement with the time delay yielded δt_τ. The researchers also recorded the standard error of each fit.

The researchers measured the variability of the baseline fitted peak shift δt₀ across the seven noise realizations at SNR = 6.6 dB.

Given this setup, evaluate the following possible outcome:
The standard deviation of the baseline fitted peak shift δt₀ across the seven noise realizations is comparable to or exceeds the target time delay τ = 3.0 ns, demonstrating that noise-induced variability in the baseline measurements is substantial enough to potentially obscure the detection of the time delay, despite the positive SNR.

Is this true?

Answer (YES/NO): NO